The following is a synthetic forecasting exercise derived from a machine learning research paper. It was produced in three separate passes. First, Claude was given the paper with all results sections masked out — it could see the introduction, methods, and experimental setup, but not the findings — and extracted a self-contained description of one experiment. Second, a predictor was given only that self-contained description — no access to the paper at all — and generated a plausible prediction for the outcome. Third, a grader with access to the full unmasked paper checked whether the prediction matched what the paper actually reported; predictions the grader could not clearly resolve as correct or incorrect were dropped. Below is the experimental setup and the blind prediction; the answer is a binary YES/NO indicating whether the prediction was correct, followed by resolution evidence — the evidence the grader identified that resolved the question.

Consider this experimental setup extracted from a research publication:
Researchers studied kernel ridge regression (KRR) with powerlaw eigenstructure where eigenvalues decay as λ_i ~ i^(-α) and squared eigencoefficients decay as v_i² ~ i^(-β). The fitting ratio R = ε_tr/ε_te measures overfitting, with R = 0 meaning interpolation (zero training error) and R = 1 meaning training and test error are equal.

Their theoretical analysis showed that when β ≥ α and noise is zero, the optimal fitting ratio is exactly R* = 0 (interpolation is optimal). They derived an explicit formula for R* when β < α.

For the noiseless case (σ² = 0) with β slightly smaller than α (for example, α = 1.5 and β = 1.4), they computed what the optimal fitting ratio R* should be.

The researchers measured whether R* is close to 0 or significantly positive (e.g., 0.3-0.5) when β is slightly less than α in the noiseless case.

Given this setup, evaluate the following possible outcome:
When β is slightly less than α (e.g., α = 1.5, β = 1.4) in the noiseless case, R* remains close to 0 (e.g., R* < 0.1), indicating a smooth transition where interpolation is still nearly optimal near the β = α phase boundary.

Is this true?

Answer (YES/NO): YES